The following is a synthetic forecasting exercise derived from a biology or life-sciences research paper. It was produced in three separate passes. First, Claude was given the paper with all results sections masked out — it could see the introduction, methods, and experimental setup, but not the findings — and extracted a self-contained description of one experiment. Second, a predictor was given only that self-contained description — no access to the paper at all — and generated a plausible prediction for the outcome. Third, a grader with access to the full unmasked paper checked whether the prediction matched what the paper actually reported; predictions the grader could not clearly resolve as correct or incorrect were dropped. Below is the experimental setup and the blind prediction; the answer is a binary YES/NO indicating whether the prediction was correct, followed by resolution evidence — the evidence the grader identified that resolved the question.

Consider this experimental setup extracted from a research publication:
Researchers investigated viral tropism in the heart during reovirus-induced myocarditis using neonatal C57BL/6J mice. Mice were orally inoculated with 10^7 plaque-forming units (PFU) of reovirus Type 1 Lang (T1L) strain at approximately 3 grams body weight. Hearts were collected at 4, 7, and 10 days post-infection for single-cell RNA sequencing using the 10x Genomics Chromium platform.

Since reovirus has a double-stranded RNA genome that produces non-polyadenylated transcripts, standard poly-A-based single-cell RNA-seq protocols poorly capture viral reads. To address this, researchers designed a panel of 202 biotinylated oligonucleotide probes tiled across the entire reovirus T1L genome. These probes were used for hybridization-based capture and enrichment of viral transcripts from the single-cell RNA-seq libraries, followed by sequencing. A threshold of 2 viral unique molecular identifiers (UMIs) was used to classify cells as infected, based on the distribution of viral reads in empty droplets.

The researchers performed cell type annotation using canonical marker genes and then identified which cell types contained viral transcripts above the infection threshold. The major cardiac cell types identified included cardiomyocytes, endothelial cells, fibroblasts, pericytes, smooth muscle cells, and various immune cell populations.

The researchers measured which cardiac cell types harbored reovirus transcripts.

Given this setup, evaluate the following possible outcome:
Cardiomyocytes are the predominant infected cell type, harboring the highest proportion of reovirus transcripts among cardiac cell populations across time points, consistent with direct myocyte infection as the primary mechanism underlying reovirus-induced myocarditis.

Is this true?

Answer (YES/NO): NO